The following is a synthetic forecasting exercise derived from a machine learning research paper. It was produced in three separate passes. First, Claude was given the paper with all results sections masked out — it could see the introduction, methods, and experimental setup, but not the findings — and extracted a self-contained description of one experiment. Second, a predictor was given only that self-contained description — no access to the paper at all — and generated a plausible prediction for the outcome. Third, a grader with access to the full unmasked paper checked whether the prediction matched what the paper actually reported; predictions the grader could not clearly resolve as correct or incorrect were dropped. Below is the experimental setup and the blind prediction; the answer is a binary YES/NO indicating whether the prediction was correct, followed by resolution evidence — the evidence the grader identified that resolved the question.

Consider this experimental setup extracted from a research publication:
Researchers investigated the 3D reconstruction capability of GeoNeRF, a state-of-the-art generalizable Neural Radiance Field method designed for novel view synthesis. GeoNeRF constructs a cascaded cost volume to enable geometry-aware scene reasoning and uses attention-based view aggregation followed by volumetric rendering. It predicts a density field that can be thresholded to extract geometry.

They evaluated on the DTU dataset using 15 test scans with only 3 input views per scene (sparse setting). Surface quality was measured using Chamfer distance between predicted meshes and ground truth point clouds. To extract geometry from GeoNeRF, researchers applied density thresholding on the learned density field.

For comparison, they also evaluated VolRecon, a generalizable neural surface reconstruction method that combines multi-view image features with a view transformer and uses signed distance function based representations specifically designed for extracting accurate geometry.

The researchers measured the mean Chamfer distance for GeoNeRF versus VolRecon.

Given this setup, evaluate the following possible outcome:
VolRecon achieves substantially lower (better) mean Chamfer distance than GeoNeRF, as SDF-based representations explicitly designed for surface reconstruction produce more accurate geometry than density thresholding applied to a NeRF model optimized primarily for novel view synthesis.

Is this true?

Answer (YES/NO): YES